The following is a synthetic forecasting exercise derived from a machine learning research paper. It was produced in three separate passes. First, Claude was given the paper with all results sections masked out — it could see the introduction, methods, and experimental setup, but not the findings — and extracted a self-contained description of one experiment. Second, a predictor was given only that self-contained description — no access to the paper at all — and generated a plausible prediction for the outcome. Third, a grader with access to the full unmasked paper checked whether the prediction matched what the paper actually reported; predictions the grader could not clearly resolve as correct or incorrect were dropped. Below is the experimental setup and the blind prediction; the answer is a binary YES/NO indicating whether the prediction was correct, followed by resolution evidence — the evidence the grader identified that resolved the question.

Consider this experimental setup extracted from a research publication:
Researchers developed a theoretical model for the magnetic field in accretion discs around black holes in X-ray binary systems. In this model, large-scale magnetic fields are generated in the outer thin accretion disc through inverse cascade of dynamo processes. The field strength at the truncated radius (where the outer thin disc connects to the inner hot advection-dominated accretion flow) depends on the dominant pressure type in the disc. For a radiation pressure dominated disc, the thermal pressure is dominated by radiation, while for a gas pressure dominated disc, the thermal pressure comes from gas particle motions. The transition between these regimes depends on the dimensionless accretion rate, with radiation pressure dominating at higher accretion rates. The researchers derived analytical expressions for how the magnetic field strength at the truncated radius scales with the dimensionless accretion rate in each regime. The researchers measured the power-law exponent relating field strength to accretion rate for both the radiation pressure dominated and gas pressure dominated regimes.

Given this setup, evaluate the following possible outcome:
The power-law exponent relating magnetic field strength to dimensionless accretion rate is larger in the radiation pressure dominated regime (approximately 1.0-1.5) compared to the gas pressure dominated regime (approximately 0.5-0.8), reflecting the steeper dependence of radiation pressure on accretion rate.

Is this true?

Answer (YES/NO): YES